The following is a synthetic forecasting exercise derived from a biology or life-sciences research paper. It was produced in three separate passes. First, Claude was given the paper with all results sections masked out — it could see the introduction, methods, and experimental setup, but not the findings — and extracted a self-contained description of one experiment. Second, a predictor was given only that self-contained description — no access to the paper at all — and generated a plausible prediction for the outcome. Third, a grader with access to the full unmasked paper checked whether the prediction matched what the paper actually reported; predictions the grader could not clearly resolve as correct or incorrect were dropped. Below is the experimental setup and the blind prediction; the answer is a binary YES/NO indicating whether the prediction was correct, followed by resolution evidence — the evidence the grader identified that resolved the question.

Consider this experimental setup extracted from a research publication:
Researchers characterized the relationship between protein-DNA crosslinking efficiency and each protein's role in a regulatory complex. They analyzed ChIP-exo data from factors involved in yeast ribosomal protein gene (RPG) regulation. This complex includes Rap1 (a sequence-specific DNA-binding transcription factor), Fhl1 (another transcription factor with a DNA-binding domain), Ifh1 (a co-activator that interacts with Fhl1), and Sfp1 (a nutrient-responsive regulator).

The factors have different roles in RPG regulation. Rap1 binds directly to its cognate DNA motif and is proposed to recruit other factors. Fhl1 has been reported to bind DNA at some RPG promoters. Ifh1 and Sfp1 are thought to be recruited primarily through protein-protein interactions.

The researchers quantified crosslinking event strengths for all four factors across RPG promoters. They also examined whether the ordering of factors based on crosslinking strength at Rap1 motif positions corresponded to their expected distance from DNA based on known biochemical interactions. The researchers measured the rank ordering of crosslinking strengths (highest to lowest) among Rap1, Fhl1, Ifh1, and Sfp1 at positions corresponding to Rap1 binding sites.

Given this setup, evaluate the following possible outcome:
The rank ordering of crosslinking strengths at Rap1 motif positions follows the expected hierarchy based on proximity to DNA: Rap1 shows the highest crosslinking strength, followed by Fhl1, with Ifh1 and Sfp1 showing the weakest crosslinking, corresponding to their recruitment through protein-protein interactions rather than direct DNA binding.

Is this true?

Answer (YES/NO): NO